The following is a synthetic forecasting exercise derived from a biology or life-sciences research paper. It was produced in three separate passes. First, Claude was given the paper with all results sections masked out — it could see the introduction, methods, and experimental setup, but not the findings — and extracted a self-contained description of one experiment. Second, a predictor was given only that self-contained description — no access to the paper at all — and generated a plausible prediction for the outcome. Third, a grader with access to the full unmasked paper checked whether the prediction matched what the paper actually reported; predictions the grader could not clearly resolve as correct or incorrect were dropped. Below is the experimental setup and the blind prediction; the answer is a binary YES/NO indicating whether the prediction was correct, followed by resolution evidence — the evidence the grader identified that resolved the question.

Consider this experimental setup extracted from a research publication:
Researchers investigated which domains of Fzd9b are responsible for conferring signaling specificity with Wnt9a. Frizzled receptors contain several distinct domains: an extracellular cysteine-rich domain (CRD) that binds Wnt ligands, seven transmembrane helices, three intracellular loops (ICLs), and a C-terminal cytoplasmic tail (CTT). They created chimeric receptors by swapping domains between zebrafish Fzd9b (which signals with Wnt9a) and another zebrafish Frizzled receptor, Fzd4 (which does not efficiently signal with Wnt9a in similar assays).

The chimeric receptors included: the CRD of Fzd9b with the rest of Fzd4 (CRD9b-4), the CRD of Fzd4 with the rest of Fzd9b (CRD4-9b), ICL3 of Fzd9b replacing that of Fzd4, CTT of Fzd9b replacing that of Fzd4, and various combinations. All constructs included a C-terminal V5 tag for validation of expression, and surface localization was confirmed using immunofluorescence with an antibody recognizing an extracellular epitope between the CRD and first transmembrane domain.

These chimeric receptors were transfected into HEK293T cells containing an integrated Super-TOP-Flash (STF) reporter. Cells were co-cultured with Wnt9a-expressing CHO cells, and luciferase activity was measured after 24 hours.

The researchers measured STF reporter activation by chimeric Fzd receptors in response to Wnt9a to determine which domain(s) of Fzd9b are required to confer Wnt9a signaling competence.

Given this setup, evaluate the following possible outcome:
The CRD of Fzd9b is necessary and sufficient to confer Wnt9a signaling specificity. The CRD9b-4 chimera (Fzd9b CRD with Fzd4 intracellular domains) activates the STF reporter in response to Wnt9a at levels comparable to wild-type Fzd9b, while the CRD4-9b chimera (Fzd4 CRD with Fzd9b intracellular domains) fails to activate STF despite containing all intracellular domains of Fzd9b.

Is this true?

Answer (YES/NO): NO